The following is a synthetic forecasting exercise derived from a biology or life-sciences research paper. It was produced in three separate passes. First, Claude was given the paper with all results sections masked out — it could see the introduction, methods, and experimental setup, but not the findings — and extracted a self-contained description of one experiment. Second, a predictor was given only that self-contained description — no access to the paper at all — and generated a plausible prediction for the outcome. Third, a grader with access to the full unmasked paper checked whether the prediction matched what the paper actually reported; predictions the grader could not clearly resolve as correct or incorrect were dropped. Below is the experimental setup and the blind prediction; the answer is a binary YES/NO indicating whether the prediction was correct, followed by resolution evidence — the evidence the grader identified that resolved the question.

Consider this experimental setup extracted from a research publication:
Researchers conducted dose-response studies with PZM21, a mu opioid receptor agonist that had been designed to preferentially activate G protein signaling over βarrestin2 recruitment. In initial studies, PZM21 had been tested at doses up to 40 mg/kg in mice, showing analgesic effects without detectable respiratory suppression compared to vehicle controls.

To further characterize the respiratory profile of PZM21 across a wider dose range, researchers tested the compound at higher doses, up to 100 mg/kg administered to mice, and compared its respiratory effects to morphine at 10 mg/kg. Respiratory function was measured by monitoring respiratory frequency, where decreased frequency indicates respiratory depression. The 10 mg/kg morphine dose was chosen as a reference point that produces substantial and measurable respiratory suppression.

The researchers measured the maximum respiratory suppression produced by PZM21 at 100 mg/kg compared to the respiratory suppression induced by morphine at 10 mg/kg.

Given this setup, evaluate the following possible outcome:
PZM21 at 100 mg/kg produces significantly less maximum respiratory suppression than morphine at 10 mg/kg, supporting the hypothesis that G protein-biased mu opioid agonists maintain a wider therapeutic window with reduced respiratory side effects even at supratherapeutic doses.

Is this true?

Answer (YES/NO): YES